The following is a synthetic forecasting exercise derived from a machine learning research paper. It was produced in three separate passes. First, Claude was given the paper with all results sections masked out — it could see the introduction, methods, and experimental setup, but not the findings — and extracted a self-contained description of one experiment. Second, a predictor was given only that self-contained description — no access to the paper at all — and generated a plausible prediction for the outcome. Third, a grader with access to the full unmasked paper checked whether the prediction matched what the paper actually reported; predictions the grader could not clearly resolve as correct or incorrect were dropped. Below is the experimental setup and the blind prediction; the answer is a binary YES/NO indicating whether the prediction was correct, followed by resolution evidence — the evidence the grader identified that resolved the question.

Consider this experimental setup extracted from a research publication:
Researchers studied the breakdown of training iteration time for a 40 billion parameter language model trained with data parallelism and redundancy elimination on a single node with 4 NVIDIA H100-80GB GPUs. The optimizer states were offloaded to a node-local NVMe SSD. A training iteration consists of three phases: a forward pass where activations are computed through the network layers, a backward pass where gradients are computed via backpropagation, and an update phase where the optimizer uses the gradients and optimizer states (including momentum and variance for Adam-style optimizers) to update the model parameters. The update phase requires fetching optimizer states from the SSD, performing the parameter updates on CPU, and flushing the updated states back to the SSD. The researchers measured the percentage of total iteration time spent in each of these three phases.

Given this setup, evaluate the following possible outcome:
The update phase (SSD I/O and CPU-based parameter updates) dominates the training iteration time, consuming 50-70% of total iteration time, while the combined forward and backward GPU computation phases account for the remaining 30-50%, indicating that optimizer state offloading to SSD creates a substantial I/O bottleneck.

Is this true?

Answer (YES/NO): NO